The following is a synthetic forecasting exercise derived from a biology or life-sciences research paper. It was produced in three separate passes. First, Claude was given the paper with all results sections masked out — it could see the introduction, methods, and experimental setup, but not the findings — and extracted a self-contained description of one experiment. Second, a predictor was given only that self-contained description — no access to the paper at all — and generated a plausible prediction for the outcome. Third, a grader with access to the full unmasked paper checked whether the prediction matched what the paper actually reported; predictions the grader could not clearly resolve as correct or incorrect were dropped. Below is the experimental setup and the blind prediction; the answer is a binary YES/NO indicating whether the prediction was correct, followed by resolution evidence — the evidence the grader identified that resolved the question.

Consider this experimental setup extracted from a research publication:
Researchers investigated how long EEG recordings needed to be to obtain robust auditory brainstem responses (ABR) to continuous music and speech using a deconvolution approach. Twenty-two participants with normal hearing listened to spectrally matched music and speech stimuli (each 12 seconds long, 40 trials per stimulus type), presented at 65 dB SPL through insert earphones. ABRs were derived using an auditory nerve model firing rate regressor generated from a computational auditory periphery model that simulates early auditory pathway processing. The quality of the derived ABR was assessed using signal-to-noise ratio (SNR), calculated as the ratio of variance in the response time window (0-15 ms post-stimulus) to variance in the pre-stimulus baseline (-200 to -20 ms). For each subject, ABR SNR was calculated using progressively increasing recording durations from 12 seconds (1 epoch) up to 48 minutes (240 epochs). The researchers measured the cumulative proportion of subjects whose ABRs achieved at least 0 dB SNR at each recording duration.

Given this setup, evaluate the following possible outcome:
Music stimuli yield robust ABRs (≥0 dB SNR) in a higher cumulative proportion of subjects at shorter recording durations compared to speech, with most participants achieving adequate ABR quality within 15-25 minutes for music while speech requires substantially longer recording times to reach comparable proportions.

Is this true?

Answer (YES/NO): NO